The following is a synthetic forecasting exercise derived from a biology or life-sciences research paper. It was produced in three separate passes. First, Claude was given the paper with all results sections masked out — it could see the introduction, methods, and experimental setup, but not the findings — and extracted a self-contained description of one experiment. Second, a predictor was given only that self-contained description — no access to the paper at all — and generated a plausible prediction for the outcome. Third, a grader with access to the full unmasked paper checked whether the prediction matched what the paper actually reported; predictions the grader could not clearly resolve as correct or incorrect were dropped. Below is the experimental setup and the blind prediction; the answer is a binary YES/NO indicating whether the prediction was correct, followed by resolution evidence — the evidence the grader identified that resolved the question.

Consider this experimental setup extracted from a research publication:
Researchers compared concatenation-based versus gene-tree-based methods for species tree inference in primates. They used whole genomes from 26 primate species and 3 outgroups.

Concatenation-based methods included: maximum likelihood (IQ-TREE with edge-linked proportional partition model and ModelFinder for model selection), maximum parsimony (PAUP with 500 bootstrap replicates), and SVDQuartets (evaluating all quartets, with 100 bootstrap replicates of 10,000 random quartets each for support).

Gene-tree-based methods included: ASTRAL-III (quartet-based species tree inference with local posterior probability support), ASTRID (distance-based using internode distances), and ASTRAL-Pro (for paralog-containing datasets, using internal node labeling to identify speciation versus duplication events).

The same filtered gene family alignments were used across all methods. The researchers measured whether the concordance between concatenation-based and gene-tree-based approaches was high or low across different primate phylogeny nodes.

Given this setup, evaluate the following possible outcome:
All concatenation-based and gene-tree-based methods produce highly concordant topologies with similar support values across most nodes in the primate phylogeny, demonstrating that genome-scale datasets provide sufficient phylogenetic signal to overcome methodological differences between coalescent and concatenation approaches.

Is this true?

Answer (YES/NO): YES